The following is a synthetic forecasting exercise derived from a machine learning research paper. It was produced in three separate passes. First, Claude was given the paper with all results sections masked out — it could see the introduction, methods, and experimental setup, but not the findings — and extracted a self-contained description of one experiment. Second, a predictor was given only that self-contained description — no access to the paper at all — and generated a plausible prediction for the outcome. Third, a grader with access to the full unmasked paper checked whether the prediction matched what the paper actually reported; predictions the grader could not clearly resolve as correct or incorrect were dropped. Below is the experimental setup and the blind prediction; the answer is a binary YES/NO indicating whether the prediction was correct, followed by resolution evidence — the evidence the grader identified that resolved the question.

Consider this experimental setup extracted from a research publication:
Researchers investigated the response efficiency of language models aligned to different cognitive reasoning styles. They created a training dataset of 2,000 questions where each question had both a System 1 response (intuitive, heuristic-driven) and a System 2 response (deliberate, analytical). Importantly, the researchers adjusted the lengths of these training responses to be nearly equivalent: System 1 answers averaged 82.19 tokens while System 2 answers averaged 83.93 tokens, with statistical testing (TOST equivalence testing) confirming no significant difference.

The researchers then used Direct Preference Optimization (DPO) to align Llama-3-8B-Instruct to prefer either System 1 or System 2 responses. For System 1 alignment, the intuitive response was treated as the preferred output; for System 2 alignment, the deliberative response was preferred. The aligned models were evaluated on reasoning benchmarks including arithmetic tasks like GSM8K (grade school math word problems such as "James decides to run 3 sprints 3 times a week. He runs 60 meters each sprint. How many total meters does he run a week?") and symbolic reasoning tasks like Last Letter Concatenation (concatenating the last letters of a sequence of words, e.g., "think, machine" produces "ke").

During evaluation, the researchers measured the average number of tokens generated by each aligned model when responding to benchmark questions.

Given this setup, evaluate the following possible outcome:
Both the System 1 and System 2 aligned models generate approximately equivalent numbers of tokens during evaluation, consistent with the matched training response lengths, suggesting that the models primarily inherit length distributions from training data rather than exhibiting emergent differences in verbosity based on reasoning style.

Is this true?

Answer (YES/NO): NO